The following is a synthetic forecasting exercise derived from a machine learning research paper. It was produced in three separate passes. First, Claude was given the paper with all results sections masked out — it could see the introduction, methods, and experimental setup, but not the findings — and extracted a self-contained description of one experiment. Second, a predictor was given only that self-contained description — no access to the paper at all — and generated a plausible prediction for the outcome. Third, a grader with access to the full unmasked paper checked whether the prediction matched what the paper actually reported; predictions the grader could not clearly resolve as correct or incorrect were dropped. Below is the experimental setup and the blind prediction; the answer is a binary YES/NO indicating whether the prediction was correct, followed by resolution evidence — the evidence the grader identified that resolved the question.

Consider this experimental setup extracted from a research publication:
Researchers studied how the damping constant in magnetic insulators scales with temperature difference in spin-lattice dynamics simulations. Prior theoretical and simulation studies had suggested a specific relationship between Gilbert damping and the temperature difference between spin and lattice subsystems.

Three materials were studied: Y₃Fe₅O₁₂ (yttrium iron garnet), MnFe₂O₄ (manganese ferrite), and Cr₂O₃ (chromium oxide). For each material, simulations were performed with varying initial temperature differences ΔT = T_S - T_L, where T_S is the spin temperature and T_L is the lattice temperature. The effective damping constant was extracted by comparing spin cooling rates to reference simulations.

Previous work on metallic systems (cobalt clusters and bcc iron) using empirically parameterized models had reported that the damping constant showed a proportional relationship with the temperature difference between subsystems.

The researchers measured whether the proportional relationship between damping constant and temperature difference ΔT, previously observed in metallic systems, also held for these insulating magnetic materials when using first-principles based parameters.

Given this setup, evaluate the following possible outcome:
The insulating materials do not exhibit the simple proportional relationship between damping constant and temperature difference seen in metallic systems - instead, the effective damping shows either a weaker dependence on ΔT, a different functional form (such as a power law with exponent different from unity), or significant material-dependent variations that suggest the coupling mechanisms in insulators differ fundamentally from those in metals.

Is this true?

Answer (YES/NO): NO